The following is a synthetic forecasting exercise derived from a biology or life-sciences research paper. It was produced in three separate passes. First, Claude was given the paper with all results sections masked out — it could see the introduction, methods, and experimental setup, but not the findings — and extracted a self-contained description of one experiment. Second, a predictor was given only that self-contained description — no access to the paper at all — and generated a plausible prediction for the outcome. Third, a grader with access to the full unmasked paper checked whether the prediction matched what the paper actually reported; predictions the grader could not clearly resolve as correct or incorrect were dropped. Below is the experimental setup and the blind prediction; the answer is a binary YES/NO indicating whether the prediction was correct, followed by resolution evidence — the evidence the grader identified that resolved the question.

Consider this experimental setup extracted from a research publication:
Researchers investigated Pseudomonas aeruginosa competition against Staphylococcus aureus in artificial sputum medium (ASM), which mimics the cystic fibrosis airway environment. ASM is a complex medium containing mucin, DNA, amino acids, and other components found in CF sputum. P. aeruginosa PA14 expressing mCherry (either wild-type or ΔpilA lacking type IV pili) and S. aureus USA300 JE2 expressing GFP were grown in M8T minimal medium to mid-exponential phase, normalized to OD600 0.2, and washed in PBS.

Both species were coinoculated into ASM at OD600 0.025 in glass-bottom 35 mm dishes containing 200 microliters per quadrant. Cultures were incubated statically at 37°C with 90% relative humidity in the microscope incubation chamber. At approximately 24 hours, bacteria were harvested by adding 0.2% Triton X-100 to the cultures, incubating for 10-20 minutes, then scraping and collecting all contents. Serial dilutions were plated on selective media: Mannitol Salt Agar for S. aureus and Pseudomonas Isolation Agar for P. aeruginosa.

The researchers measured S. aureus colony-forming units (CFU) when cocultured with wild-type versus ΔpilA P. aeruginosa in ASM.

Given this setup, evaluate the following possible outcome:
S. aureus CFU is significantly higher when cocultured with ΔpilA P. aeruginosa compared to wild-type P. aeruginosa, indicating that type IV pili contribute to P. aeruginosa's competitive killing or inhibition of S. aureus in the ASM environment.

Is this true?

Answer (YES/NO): YES